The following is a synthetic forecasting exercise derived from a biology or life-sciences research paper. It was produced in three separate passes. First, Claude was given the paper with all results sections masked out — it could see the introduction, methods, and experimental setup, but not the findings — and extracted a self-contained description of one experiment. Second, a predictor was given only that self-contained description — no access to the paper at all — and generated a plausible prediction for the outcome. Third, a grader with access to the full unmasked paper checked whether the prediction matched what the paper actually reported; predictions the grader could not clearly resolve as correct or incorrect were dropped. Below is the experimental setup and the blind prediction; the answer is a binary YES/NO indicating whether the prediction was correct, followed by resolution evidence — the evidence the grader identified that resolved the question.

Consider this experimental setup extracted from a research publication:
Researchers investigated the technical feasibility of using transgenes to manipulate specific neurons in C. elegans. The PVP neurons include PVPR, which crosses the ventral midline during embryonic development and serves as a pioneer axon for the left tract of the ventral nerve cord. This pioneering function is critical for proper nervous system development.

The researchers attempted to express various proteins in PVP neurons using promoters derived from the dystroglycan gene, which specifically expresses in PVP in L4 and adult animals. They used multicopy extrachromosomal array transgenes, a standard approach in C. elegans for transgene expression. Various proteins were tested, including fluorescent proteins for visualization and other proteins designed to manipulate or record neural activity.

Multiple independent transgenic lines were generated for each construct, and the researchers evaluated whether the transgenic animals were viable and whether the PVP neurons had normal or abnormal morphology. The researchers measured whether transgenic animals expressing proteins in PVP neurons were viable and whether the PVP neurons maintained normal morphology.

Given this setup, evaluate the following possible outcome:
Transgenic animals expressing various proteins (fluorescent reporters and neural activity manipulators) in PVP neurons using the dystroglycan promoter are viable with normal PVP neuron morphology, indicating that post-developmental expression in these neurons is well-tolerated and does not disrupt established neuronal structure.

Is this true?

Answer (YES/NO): NO